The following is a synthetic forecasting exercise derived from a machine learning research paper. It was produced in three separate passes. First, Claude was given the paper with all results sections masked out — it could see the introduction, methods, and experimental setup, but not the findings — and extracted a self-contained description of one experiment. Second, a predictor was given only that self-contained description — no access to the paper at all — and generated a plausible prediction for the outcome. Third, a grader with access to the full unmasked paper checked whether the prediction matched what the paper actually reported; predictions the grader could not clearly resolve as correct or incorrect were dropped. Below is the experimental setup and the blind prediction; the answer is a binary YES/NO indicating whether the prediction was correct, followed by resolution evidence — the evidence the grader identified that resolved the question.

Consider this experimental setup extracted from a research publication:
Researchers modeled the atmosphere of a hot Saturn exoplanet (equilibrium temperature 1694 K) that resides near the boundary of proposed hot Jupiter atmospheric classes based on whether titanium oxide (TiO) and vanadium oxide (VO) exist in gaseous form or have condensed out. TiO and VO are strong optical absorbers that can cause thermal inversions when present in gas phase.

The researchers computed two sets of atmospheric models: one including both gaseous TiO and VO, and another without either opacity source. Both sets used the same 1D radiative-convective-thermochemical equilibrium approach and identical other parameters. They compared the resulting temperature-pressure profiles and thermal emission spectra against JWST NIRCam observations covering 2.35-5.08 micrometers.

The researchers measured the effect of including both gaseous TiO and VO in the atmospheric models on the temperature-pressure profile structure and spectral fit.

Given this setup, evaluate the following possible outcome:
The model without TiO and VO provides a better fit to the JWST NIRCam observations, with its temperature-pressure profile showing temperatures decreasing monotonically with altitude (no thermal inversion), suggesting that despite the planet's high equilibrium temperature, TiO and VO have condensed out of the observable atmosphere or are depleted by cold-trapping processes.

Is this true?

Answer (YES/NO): NO